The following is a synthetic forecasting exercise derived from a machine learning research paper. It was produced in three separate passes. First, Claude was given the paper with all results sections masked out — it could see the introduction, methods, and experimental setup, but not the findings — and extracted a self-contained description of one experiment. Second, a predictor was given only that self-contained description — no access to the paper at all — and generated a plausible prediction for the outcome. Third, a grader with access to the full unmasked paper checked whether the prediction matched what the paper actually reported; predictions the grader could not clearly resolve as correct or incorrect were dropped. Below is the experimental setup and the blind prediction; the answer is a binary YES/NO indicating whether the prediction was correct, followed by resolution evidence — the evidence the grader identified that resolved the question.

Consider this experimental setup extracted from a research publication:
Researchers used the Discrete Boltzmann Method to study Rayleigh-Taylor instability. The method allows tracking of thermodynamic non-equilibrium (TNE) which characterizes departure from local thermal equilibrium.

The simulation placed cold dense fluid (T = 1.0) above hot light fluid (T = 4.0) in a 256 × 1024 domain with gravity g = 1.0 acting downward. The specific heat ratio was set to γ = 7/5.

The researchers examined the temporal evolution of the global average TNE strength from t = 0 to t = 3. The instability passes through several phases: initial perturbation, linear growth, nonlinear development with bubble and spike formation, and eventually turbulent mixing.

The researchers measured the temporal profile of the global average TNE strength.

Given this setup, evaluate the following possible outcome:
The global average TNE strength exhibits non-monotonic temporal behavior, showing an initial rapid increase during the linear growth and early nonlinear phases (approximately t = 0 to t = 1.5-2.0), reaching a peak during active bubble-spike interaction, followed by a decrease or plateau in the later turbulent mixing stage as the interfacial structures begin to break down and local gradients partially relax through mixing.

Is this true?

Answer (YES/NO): YES